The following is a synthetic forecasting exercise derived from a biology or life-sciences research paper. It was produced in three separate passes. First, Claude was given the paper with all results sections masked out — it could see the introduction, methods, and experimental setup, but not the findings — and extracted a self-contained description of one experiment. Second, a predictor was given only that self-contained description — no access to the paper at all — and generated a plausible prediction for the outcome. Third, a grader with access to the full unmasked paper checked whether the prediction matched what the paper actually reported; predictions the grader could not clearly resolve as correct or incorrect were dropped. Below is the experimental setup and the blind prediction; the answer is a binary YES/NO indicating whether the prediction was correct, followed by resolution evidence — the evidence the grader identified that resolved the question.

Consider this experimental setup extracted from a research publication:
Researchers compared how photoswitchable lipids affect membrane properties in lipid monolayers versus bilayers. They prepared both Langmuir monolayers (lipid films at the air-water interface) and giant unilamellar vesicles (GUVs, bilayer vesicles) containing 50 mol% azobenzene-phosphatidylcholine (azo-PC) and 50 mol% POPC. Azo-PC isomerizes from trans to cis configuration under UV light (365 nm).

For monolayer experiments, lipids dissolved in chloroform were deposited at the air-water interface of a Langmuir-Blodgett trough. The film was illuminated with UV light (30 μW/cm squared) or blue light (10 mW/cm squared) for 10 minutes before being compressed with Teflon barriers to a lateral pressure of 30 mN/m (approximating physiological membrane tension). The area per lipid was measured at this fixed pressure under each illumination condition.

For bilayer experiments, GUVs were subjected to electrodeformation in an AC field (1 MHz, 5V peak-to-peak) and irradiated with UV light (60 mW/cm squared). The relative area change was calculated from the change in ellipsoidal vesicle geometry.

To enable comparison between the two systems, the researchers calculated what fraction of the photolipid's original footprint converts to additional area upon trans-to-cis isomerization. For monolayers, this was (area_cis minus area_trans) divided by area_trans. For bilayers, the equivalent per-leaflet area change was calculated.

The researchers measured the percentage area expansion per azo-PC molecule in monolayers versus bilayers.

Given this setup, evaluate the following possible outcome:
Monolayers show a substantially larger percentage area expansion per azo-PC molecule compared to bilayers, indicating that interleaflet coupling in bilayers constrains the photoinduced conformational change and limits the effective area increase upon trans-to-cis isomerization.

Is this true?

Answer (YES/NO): NO